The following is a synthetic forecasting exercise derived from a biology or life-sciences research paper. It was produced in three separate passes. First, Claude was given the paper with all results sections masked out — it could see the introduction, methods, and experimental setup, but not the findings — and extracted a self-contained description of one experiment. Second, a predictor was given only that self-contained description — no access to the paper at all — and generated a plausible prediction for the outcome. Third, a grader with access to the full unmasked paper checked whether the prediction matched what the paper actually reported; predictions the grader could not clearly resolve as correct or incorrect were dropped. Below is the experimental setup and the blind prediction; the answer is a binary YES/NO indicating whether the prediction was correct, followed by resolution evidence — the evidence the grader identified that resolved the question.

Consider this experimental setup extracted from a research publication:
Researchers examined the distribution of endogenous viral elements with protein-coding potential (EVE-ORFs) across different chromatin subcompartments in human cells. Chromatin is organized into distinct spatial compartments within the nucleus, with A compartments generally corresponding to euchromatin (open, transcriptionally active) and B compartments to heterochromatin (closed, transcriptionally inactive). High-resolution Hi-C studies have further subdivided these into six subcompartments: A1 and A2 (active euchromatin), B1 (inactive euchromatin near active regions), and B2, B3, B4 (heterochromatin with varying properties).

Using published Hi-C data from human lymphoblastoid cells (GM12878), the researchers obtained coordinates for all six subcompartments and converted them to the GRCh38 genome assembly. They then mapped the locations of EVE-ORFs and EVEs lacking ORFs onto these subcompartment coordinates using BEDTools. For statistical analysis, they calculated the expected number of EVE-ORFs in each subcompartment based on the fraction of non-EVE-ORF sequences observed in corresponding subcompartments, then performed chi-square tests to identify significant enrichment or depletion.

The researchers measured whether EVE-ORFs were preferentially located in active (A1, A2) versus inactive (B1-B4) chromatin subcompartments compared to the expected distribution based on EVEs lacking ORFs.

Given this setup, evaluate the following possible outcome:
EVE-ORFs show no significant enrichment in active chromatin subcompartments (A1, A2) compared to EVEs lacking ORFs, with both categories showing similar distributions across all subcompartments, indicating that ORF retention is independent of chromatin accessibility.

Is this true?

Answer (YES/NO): NO